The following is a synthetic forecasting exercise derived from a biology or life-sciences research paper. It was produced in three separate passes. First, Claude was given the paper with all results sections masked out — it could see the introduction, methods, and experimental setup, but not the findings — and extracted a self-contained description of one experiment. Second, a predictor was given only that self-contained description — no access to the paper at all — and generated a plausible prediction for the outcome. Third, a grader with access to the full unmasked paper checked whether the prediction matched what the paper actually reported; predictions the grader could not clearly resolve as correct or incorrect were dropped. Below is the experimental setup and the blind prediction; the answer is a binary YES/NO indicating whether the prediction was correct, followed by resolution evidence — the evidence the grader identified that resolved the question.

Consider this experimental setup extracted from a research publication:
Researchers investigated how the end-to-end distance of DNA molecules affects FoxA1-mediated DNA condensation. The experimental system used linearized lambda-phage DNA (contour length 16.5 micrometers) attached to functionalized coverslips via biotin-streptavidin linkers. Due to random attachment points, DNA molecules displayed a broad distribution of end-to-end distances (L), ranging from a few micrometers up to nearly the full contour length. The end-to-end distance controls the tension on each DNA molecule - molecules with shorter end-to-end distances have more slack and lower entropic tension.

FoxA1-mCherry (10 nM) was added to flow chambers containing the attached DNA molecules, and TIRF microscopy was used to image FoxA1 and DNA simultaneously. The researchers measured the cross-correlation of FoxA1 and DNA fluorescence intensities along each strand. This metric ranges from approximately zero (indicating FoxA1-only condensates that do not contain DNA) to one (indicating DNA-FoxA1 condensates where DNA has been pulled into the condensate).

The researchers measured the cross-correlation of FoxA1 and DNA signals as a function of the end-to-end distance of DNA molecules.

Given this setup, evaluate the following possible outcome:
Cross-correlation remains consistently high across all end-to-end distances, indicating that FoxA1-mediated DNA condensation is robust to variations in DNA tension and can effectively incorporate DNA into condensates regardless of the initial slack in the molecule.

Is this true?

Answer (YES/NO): NO